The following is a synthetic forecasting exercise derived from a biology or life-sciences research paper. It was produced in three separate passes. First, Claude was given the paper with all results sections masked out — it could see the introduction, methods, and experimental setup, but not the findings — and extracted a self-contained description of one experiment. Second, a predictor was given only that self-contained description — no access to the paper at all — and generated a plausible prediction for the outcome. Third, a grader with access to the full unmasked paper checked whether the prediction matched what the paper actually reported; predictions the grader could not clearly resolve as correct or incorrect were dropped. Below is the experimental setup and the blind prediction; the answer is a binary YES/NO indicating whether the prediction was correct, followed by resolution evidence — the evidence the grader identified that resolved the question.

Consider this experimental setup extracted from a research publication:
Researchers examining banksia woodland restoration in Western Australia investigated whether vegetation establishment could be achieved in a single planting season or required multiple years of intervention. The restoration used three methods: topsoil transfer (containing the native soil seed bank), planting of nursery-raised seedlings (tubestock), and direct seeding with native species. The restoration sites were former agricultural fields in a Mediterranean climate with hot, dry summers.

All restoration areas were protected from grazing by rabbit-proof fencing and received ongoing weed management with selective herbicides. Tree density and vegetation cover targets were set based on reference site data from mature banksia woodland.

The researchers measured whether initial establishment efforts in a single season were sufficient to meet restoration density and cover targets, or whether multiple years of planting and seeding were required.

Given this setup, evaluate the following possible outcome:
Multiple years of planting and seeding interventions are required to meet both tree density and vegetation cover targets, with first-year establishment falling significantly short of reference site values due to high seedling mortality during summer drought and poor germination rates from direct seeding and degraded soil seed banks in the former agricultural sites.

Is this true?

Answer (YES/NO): NO